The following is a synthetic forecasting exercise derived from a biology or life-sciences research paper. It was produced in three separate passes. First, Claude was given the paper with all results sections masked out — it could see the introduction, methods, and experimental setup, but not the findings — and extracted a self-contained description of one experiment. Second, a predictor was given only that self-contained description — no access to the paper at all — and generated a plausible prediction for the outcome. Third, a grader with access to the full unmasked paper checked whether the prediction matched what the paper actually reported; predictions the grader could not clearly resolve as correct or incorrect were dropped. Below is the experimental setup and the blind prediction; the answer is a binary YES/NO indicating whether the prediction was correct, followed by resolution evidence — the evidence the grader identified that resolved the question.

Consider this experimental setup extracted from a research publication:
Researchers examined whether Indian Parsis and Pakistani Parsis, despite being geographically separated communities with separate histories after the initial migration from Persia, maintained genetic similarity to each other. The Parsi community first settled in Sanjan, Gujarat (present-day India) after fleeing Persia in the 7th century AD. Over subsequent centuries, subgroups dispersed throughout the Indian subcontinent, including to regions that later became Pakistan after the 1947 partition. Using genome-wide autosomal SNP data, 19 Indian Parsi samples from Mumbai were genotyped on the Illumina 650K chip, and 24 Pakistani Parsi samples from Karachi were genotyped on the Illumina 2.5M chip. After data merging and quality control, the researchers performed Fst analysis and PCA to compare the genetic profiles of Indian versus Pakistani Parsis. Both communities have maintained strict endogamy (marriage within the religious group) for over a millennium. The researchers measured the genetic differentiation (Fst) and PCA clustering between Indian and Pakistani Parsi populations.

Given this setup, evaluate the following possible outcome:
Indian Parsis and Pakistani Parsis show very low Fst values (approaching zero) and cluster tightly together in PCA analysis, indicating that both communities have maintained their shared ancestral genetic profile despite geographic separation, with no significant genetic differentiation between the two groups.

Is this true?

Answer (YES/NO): YES